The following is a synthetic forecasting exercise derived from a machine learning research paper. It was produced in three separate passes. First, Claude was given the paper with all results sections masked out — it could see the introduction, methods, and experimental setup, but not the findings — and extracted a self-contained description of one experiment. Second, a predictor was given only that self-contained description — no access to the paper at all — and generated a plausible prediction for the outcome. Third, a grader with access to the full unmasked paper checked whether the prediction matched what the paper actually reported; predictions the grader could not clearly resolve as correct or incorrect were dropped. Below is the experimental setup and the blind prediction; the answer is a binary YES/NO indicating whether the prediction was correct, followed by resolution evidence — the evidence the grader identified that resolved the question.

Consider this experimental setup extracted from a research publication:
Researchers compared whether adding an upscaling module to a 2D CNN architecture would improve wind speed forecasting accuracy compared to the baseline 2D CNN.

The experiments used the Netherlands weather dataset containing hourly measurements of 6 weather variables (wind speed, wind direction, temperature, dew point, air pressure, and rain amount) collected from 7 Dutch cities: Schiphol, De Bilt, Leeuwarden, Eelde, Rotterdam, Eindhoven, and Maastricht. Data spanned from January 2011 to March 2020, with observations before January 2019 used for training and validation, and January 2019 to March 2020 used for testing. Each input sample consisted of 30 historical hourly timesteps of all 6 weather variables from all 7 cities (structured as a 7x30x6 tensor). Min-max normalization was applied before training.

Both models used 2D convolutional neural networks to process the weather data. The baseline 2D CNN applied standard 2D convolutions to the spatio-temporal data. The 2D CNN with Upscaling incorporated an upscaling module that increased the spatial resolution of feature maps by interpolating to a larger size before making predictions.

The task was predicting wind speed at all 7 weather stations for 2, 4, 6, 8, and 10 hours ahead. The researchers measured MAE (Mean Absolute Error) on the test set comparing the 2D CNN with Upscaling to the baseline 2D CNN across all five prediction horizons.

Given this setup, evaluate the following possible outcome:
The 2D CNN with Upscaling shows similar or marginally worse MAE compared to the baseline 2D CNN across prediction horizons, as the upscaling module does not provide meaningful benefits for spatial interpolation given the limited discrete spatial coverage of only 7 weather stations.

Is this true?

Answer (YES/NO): NO